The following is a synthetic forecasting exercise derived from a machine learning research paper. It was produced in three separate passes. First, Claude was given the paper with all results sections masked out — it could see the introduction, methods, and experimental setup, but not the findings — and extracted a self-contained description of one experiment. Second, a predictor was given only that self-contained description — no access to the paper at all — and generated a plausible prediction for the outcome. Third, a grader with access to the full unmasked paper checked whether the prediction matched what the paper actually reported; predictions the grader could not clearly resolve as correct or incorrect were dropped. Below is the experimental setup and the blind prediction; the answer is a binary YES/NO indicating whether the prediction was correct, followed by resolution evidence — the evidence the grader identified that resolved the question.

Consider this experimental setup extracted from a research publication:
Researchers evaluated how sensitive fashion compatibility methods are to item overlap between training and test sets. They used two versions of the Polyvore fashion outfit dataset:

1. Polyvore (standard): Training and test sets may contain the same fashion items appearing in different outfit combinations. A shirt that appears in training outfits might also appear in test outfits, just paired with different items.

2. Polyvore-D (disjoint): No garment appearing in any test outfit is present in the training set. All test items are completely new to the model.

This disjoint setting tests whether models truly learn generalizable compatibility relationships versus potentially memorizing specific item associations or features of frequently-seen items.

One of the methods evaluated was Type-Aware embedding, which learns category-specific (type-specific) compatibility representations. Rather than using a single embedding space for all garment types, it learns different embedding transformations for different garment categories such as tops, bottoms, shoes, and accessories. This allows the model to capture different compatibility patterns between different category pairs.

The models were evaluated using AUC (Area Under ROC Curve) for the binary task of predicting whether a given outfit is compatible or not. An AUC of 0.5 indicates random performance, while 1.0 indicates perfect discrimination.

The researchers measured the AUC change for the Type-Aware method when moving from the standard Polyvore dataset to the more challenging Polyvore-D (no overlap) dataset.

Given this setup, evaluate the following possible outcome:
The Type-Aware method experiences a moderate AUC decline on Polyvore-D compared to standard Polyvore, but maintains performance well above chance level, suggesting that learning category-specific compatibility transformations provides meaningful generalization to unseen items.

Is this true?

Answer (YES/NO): YES